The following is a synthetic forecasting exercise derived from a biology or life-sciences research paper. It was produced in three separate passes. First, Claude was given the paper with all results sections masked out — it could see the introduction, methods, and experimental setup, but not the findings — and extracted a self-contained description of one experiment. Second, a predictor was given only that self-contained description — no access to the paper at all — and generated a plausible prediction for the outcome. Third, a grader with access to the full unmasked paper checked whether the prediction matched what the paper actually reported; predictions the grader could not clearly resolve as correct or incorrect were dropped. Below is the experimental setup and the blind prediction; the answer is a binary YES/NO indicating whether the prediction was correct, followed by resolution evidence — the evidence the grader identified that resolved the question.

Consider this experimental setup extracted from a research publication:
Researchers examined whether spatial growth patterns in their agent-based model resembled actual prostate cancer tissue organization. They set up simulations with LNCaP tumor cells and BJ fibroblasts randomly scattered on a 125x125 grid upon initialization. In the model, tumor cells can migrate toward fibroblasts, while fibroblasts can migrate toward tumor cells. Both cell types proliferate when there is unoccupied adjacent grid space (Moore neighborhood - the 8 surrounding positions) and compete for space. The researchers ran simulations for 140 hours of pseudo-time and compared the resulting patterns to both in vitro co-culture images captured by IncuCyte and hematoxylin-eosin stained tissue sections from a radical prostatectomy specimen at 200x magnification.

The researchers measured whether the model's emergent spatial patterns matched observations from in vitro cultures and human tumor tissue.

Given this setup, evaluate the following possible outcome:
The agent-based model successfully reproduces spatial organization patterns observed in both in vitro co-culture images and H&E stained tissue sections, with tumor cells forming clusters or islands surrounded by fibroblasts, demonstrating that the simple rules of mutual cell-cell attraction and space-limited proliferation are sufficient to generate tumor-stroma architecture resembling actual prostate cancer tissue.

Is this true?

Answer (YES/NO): YES